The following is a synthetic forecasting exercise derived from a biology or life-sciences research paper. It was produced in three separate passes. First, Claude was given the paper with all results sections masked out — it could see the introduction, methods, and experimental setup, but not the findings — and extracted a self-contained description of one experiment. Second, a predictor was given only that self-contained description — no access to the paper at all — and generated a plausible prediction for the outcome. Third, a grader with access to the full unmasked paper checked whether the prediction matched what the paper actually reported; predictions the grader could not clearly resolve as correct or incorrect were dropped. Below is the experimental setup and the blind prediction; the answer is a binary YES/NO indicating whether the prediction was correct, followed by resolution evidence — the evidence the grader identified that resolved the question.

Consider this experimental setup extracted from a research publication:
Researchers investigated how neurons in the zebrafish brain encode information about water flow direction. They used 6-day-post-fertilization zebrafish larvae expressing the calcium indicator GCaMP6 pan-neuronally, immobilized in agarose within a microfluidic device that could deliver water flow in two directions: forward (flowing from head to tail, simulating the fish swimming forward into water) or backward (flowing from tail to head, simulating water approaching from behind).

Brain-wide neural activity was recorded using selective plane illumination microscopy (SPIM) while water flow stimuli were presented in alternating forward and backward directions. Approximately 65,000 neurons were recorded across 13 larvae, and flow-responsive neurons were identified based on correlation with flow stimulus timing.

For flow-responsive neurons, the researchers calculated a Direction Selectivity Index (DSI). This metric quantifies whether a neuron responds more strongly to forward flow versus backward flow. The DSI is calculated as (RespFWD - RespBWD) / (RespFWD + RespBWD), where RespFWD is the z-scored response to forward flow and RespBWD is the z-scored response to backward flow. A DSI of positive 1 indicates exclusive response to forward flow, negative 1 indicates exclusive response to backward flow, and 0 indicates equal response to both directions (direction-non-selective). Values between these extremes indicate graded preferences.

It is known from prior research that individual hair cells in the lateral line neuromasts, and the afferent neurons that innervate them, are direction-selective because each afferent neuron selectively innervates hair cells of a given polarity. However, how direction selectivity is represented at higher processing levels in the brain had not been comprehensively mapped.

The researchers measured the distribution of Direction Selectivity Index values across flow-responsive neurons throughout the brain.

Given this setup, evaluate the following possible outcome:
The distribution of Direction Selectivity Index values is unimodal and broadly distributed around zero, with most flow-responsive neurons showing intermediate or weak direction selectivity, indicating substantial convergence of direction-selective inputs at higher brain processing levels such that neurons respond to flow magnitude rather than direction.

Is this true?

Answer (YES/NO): NO